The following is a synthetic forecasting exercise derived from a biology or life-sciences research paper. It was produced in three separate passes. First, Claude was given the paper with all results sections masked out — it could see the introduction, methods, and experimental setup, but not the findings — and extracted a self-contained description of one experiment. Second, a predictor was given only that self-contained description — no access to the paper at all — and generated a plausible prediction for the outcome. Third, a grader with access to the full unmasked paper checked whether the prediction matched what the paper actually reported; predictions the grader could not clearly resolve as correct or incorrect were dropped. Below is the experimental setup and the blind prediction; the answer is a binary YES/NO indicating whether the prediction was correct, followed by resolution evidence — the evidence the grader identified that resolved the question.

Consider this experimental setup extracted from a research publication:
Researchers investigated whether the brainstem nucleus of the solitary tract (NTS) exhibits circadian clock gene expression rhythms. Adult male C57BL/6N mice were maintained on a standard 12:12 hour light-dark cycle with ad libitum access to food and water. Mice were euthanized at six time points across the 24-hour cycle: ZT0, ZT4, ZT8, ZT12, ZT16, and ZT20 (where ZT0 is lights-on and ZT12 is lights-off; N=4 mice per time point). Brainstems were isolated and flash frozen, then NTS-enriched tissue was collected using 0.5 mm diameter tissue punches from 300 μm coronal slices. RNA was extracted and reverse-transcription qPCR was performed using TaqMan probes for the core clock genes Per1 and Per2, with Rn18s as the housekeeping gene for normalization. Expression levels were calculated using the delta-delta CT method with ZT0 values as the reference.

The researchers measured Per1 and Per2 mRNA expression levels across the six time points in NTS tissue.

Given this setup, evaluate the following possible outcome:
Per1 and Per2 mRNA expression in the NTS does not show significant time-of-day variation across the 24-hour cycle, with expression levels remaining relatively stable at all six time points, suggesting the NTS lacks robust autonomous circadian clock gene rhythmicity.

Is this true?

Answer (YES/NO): NO